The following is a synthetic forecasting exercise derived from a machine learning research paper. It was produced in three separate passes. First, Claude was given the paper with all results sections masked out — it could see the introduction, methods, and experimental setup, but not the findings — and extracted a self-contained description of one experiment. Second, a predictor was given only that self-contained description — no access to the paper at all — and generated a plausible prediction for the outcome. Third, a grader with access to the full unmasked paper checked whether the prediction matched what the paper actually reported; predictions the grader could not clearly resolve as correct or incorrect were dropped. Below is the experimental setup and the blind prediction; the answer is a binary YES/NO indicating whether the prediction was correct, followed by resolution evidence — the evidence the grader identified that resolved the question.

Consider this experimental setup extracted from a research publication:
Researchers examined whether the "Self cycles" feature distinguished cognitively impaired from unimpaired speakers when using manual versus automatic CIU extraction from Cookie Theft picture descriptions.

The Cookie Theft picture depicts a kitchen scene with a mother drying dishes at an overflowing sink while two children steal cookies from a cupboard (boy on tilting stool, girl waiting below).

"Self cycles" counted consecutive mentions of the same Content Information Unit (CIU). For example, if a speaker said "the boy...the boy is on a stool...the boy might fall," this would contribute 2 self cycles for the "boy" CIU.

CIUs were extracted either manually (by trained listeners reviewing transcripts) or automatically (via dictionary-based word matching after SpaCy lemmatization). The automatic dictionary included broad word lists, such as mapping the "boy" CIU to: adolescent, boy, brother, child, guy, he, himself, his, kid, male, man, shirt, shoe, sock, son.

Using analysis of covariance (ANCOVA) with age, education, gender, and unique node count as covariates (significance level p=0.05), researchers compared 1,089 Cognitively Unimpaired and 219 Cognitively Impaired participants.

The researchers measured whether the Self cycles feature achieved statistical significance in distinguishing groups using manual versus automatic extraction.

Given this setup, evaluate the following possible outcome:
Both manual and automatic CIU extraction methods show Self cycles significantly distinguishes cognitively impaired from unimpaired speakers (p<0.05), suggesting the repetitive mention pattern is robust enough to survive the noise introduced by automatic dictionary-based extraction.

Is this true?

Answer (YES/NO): NO